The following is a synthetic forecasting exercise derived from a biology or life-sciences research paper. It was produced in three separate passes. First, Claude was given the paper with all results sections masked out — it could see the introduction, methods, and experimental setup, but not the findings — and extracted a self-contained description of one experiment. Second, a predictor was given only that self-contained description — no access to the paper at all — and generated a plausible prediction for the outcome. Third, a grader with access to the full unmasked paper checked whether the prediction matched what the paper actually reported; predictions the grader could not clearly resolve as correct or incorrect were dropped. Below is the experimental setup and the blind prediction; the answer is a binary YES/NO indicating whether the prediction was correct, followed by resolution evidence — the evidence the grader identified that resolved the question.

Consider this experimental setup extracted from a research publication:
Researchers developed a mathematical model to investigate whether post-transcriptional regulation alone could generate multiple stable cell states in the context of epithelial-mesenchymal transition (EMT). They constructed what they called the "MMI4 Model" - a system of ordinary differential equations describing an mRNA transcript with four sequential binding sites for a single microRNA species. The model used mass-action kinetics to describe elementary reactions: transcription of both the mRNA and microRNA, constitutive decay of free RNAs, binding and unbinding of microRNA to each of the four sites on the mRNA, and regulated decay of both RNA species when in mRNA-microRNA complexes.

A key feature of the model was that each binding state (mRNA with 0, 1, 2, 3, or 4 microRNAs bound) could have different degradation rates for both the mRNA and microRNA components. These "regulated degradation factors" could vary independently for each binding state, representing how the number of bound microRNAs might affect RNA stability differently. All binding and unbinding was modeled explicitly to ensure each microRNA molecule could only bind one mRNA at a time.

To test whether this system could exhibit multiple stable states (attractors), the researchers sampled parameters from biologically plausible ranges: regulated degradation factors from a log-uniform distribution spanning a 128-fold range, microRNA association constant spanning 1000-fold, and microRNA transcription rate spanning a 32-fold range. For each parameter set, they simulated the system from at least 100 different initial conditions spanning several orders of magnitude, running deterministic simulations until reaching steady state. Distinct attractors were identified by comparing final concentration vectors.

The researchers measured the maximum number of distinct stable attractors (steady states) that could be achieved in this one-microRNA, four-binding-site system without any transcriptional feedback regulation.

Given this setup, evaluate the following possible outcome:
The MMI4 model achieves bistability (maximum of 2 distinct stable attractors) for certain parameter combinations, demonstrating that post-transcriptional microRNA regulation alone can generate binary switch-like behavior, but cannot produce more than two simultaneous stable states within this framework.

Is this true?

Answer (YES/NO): NO